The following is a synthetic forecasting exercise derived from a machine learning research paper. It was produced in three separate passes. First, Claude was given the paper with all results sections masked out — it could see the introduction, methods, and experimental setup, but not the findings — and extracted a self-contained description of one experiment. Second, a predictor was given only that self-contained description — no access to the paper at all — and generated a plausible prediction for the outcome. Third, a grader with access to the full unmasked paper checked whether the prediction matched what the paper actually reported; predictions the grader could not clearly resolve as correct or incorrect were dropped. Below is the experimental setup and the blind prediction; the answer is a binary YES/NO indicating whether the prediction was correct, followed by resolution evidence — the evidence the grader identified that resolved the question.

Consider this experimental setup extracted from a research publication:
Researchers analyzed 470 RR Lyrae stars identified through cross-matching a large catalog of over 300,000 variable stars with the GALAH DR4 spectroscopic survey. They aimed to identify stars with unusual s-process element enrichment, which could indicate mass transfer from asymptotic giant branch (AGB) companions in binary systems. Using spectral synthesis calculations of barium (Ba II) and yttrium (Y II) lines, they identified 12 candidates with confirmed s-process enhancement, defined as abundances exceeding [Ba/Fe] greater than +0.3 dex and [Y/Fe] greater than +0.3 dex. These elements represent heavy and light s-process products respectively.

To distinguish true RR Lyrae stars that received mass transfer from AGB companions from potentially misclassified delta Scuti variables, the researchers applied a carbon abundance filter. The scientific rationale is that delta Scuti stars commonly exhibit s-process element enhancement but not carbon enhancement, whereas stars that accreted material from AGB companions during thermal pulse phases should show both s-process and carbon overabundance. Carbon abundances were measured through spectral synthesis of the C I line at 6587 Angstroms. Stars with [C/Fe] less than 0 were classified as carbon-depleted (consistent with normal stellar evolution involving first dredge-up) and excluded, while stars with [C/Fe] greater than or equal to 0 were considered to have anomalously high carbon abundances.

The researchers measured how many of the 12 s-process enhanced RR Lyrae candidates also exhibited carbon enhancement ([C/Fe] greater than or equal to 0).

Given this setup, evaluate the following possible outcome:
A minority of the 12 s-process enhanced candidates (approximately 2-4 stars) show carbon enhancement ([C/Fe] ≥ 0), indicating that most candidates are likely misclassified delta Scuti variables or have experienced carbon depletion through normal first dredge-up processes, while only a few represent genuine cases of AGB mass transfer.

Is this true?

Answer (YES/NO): YES